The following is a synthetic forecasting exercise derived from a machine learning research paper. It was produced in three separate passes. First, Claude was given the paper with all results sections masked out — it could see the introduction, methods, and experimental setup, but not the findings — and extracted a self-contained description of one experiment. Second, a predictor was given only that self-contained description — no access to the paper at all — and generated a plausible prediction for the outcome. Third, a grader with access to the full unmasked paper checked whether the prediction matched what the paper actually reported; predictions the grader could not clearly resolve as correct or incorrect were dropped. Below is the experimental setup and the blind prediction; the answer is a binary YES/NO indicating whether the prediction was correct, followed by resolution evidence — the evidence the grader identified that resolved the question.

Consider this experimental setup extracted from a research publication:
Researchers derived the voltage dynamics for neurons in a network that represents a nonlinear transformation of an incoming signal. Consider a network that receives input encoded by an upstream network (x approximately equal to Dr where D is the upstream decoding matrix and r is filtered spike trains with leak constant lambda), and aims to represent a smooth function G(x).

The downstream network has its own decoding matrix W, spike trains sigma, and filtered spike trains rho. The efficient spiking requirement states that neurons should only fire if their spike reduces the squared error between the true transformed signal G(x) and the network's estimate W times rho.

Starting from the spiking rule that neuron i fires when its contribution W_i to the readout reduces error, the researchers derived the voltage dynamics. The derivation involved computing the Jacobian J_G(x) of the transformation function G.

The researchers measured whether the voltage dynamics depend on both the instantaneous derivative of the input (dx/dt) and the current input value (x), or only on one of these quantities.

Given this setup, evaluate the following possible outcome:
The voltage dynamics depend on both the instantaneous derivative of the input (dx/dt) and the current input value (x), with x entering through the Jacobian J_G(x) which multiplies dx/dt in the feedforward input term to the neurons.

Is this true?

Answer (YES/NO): NO